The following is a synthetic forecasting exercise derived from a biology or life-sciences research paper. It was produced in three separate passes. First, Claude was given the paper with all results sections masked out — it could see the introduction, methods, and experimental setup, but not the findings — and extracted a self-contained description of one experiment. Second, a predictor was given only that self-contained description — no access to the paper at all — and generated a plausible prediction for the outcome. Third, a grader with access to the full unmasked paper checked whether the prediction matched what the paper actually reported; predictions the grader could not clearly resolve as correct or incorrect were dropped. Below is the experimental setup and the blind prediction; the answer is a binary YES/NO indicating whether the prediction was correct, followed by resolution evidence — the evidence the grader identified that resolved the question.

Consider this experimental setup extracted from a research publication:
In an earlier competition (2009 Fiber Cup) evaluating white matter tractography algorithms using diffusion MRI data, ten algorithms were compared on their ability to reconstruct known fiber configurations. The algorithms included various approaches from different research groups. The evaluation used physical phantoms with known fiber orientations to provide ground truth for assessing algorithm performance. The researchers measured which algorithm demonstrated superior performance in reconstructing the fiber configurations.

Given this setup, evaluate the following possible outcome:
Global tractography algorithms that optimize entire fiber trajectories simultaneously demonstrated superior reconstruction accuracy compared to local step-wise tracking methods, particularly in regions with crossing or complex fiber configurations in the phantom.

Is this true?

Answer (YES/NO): NO